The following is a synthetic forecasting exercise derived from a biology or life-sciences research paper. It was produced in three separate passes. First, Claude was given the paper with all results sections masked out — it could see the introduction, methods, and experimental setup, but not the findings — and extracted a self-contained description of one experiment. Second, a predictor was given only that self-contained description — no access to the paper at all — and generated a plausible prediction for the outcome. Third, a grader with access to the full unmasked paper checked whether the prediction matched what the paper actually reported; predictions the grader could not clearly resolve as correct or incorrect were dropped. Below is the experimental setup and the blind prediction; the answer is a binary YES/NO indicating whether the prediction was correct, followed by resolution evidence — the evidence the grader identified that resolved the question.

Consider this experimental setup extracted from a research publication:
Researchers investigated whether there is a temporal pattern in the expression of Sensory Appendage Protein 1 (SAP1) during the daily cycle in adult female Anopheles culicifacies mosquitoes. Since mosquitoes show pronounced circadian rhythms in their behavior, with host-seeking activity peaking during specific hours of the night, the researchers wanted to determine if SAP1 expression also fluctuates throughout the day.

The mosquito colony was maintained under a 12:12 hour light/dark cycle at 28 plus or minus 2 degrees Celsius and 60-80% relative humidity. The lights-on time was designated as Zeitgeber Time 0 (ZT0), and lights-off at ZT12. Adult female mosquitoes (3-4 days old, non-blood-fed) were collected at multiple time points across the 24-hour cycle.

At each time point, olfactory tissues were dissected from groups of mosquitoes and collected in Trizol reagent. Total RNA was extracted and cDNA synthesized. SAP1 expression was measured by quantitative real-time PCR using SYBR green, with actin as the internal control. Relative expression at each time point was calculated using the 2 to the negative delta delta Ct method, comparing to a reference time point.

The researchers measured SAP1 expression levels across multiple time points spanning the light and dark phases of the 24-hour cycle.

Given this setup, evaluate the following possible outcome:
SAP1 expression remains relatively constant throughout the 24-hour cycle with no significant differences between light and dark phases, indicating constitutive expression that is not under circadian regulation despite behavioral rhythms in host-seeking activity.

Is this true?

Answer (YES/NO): NO